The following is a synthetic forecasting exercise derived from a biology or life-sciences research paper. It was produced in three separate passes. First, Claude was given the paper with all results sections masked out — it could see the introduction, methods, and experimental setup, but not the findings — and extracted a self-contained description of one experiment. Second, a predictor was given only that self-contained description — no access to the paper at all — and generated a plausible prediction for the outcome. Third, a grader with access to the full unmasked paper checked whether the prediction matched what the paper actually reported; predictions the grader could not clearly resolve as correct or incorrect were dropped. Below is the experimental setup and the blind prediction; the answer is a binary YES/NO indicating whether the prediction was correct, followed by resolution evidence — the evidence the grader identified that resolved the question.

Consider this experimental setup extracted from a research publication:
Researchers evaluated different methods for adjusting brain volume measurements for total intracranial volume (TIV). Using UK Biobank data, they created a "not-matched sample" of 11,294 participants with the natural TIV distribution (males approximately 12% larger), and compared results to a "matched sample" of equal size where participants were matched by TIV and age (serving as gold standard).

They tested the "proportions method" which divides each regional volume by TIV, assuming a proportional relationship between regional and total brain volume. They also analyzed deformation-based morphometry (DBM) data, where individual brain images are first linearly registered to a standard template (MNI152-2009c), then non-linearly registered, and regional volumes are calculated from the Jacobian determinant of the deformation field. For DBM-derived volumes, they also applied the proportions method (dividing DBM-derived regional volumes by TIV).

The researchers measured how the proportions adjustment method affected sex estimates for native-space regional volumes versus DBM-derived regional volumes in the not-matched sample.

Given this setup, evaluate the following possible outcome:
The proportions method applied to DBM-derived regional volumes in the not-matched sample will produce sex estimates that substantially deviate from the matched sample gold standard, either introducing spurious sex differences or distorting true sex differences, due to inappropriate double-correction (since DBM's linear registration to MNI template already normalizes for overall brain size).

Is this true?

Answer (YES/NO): YES